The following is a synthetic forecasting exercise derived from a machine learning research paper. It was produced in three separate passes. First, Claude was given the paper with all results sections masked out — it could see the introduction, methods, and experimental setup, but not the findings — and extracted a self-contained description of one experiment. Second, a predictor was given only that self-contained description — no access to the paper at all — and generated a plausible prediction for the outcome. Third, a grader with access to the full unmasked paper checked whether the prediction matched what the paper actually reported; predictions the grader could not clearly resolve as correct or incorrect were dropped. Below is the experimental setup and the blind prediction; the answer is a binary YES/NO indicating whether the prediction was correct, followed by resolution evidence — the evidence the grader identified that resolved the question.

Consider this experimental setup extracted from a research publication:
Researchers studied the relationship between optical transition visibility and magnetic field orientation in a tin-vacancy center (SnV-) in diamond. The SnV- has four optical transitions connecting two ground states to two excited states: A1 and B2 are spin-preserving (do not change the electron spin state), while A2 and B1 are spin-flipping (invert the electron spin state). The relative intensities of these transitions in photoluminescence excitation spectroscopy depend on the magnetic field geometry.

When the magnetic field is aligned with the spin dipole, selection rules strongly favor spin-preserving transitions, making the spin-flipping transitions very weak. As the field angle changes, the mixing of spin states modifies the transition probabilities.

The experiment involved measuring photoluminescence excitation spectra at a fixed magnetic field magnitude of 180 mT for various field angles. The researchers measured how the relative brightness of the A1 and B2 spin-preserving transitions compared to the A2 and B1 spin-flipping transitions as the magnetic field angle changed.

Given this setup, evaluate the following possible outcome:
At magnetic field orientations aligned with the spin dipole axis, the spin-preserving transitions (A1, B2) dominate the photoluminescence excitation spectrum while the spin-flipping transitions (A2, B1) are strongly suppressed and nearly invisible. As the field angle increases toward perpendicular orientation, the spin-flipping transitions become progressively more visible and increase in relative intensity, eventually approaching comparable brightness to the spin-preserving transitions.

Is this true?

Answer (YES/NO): NO